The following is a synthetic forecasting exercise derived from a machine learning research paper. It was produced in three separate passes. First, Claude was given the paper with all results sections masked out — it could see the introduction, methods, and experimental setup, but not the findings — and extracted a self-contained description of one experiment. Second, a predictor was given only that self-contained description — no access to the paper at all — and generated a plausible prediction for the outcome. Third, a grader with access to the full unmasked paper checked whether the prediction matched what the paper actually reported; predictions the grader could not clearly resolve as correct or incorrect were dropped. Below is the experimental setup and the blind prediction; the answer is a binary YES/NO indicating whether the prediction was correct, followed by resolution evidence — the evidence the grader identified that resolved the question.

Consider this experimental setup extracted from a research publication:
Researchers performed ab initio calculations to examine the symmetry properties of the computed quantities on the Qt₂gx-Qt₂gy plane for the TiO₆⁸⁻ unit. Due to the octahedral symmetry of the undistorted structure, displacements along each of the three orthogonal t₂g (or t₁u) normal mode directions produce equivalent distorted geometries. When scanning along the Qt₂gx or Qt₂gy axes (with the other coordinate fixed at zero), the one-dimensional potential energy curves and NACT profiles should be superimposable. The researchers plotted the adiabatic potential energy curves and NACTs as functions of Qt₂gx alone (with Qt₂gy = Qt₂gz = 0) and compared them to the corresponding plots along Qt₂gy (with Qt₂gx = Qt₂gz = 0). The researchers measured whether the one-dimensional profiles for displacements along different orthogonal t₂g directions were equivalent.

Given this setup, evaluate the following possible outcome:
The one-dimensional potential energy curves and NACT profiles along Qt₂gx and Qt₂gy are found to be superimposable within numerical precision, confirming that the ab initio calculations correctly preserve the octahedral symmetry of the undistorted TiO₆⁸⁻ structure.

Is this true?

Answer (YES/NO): YES